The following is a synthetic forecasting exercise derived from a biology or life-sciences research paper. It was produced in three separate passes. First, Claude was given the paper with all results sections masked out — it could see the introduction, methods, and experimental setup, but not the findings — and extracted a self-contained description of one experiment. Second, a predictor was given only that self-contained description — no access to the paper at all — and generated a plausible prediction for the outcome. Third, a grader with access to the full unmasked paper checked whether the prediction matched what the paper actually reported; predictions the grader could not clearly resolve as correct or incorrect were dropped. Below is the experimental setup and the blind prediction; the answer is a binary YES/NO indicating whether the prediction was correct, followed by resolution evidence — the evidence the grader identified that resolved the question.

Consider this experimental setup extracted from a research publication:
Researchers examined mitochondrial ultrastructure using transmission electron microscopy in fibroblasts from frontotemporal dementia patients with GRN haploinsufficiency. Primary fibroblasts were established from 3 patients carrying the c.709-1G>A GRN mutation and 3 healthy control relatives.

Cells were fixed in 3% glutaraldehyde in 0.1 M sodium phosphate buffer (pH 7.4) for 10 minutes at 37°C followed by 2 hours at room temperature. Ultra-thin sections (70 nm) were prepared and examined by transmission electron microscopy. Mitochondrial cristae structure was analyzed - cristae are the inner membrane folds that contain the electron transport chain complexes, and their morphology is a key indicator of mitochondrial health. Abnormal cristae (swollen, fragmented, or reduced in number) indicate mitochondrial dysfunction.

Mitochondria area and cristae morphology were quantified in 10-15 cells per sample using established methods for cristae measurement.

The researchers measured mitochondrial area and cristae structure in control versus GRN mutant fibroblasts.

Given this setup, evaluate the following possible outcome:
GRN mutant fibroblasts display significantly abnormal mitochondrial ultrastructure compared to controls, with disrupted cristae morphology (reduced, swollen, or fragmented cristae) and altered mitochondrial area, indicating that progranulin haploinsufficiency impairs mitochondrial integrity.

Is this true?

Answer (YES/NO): NO